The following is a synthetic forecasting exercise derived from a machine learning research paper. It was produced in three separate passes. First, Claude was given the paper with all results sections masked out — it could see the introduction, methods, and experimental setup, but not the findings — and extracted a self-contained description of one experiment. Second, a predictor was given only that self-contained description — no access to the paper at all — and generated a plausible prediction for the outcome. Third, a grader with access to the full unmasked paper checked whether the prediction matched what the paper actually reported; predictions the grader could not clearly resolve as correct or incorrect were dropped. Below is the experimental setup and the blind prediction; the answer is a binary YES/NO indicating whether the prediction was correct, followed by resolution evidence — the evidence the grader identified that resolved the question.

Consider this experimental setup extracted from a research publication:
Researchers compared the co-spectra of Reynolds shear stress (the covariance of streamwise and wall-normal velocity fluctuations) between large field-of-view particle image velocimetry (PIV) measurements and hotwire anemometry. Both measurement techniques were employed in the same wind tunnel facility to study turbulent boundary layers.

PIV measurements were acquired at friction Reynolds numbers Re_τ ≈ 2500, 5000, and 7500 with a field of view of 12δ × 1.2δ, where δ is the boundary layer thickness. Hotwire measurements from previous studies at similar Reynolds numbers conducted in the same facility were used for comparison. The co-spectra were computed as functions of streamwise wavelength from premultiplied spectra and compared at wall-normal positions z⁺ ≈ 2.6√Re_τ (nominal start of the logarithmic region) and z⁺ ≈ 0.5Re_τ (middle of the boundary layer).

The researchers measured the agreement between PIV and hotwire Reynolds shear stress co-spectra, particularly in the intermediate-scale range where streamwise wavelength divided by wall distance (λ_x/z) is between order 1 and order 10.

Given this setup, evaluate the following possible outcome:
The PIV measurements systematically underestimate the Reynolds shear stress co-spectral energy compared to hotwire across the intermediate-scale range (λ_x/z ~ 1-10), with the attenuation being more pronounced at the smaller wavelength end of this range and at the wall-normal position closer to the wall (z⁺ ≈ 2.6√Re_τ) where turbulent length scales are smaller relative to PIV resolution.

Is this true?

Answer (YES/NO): NO